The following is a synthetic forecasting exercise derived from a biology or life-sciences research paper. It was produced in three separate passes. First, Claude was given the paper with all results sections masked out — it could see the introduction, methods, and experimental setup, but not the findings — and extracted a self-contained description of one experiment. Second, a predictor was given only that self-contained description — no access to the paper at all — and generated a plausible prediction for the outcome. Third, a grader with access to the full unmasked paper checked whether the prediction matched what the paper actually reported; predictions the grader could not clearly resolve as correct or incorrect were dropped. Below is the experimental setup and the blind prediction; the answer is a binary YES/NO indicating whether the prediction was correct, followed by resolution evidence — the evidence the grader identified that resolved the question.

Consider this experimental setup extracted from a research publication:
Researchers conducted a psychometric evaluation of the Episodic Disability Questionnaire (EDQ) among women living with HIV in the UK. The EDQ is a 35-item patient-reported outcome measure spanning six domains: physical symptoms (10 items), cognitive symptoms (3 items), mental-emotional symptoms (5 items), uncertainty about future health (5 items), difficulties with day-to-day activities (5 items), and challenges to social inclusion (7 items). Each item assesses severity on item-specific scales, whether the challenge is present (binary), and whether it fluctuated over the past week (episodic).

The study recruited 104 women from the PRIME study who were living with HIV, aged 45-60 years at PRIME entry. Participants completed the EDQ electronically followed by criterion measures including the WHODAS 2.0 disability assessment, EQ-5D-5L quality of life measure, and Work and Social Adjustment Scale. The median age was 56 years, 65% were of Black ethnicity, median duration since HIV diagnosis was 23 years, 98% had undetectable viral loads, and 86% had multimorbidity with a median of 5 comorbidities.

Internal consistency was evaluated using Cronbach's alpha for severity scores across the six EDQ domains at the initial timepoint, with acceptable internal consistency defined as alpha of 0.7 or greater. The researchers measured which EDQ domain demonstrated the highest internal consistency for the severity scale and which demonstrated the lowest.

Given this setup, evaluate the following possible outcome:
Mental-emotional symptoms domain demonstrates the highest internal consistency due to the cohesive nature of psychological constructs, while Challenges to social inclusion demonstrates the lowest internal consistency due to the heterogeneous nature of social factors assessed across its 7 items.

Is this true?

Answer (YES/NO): NO